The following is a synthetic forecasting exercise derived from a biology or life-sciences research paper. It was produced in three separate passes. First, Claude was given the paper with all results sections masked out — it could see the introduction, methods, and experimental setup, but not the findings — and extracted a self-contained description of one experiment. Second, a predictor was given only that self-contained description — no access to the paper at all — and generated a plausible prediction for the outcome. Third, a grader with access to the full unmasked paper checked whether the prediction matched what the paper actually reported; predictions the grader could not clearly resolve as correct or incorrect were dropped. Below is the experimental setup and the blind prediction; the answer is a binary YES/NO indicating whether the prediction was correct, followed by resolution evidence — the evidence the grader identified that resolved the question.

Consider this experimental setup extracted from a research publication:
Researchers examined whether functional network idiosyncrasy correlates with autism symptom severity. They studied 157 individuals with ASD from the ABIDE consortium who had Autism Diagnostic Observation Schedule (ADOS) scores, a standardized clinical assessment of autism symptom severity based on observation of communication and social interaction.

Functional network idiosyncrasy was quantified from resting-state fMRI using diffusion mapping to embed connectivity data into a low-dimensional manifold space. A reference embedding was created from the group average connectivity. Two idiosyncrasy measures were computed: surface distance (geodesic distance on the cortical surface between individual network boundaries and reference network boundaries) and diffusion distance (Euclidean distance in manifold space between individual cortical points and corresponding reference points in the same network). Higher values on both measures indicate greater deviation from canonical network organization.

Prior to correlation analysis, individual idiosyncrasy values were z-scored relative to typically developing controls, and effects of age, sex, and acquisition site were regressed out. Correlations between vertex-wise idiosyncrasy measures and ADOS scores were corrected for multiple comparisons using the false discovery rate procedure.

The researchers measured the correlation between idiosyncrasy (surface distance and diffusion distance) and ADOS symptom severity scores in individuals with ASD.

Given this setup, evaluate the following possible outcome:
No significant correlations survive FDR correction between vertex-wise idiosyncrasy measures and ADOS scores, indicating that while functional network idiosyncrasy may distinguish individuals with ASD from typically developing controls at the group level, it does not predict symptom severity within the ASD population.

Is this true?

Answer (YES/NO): NO